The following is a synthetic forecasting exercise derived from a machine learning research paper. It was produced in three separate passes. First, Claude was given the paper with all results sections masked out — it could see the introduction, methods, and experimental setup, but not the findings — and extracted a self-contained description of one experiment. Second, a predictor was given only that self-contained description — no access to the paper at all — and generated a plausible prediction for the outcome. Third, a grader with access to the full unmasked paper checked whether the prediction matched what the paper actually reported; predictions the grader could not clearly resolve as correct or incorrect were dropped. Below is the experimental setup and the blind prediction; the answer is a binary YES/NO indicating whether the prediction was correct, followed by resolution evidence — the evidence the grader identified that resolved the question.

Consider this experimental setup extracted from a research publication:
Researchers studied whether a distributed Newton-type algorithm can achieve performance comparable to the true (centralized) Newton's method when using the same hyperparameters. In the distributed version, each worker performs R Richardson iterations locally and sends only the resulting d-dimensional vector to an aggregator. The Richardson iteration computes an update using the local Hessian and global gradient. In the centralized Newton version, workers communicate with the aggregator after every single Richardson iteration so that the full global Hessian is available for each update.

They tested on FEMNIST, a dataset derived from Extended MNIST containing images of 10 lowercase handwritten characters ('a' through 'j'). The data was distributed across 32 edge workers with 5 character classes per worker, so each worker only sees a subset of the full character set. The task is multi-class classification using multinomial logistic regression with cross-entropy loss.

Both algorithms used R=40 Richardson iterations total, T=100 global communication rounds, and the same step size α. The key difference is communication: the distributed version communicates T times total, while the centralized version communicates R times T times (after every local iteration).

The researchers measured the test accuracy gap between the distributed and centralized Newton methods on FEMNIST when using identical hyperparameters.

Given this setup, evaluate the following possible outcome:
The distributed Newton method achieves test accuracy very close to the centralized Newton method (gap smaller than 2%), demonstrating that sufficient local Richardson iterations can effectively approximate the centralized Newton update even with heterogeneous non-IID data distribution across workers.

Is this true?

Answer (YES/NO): YES